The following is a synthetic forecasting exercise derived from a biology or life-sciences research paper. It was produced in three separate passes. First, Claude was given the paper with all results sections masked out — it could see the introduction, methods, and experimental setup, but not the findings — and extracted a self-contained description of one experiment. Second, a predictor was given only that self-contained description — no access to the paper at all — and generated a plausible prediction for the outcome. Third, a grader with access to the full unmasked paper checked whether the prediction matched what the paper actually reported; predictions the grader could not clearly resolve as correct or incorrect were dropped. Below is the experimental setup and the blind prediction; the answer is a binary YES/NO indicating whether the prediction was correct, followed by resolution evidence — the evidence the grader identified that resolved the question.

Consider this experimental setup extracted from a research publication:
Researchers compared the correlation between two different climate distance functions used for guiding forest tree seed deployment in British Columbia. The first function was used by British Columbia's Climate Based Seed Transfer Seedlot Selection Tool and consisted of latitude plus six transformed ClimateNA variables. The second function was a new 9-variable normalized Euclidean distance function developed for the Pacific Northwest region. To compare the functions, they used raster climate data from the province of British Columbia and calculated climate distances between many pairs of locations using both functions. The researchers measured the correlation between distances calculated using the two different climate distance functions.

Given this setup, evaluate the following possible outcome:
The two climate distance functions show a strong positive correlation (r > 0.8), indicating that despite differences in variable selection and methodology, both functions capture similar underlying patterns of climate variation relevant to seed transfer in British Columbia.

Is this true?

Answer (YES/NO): YES